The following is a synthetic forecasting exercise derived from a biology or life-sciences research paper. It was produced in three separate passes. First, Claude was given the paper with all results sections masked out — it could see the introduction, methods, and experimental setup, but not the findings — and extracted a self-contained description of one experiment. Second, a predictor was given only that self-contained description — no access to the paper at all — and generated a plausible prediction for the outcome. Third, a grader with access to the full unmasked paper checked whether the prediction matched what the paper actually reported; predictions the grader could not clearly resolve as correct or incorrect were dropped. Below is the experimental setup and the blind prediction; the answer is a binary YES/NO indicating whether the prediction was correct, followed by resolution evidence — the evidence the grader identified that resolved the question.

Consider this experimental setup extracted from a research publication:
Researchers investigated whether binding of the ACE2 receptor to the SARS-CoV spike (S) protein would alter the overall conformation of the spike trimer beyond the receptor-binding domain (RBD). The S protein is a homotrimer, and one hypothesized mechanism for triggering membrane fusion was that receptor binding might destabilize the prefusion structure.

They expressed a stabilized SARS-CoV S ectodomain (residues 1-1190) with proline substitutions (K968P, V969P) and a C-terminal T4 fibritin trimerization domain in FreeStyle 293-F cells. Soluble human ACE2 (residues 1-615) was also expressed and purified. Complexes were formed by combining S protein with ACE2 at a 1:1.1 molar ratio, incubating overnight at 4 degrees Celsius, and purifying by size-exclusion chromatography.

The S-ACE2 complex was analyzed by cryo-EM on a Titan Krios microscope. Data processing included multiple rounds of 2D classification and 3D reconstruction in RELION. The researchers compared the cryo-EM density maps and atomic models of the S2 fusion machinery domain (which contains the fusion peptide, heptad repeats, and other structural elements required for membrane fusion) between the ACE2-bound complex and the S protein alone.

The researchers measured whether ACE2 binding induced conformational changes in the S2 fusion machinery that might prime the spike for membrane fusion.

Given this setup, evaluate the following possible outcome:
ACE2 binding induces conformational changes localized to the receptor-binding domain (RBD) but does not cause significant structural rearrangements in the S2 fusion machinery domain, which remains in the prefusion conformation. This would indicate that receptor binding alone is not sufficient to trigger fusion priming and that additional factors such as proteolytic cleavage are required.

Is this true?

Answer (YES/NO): YES